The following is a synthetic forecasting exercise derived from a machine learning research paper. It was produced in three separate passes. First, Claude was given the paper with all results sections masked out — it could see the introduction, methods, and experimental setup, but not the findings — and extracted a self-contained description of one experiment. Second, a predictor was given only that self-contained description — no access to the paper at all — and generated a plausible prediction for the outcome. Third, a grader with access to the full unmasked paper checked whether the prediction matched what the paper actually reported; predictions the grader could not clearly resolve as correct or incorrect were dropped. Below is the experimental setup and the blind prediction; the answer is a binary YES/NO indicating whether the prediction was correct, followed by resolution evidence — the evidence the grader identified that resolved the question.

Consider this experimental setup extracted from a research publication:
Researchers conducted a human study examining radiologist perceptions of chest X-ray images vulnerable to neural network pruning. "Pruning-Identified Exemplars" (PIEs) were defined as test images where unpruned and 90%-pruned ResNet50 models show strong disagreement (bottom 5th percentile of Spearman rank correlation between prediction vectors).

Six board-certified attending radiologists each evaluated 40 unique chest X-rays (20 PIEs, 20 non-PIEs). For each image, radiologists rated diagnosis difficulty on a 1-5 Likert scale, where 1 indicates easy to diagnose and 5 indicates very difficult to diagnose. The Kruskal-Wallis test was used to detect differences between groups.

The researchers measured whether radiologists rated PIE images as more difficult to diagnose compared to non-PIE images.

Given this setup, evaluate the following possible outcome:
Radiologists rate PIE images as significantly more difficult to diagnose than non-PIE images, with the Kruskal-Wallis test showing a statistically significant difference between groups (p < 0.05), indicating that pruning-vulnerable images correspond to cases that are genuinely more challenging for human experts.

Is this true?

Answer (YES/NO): NO